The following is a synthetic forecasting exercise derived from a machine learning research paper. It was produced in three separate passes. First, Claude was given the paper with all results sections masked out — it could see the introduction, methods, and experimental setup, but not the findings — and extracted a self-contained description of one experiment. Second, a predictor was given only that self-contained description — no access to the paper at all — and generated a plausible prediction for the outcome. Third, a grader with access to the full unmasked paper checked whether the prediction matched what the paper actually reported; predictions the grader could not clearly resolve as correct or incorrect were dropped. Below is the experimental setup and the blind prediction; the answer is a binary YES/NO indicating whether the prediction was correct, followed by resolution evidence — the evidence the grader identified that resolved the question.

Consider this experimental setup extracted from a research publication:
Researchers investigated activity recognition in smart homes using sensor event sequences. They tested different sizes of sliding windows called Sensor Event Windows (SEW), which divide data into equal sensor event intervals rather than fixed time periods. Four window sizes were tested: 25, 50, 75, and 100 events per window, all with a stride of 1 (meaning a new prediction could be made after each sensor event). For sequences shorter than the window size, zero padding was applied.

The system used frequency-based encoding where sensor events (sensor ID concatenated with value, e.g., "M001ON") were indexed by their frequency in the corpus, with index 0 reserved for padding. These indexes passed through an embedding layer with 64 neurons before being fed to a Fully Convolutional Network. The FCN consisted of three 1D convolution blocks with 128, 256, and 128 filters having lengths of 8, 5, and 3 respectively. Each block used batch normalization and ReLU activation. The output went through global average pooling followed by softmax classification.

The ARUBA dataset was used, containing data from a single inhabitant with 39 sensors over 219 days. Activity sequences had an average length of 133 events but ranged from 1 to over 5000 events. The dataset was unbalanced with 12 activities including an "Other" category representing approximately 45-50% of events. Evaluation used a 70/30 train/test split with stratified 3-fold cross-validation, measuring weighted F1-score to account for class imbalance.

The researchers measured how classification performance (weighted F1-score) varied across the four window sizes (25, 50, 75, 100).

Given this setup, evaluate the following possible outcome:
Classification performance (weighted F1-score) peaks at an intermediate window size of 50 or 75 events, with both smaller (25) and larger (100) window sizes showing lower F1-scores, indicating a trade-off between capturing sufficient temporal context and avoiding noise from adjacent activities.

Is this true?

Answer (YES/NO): NO